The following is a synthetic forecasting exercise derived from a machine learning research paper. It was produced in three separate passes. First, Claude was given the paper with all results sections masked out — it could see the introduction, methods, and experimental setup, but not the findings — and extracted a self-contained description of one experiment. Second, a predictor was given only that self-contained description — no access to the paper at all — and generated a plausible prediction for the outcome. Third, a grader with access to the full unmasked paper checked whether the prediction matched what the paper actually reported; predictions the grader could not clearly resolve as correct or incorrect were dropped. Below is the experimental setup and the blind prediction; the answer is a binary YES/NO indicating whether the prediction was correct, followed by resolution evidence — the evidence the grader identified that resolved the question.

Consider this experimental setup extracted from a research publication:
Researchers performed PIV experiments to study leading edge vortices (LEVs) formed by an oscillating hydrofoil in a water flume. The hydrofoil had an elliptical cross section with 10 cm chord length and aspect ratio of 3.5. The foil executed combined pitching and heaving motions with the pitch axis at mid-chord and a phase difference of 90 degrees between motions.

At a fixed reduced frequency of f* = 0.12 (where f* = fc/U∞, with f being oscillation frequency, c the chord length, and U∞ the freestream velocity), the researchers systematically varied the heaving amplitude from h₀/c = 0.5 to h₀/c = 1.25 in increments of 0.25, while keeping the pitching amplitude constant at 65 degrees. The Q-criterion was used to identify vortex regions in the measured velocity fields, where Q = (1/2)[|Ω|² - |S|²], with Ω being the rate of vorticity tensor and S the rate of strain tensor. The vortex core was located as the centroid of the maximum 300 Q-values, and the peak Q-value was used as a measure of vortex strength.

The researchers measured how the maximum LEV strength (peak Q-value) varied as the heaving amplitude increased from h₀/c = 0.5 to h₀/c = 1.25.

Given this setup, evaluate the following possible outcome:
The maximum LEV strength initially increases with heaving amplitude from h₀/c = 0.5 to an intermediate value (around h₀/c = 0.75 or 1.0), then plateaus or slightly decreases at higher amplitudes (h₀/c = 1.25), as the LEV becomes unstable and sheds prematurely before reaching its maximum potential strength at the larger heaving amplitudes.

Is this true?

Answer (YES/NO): NO